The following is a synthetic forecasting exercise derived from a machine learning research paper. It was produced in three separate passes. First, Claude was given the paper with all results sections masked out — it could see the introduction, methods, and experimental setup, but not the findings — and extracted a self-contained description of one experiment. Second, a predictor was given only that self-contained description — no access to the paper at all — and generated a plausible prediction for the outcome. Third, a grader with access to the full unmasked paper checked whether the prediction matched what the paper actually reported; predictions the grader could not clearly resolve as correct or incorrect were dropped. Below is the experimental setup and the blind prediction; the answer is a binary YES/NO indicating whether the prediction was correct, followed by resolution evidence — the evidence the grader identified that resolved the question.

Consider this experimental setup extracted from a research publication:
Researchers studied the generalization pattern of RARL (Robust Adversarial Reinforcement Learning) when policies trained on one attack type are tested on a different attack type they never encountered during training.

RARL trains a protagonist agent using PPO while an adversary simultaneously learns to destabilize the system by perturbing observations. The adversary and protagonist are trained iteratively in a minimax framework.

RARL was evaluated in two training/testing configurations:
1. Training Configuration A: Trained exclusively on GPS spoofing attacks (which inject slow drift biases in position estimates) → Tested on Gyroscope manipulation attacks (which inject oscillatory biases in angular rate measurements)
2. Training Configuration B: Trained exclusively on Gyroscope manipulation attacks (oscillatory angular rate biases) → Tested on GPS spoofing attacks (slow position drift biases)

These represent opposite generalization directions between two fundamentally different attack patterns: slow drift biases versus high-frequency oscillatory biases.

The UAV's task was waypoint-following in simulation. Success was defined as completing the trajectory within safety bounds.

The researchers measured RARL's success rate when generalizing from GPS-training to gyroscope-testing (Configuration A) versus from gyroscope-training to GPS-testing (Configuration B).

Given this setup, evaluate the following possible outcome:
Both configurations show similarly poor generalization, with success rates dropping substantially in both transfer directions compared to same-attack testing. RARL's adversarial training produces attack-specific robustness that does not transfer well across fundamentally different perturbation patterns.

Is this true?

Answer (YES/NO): YES